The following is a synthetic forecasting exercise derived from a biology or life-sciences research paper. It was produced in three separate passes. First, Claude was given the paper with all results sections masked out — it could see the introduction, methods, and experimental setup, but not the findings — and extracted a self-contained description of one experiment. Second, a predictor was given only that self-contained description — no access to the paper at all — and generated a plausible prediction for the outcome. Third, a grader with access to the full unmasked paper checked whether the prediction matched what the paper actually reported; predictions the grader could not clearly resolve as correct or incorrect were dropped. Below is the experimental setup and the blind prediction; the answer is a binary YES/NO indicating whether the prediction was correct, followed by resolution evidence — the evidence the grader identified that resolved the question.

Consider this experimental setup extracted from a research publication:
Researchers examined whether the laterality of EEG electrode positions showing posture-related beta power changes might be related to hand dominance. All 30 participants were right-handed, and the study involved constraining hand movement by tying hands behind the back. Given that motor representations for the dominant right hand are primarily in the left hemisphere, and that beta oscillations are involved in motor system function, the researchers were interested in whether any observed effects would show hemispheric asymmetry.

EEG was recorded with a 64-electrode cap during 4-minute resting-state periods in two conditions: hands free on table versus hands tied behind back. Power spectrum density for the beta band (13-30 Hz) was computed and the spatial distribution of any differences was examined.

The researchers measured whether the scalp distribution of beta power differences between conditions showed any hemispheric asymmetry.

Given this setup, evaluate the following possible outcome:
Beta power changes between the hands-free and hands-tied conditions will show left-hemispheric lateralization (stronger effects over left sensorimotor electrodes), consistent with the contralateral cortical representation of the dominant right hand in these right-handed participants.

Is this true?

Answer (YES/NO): NO